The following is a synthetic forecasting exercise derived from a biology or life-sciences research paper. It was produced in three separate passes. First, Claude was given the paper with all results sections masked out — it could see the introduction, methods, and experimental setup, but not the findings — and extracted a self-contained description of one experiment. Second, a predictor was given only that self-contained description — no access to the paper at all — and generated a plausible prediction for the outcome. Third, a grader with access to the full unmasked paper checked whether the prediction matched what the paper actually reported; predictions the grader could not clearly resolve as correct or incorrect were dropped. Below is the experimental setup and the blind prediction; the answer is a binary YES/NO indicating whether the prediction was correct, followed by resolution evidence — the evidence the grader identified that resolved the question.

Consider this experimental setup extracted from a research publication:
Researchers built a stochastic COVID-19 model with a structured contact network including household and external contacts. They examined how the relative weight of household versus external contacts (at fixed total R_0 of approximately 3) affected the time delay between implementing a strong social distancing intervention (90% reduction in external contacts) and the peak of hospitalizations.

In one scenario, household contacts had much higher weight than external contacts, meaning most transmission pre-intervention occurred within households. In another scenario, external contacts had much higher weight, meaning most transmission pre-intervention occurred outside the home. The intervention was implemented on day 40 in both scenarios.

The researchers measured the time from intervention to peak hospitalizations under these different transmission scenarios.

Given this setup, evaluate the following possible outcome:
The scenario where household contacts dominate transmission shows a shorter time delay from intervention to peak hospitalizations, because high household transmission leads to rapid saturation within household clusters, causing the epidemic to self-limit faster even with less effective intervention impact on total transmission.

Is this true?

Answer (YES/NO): YES